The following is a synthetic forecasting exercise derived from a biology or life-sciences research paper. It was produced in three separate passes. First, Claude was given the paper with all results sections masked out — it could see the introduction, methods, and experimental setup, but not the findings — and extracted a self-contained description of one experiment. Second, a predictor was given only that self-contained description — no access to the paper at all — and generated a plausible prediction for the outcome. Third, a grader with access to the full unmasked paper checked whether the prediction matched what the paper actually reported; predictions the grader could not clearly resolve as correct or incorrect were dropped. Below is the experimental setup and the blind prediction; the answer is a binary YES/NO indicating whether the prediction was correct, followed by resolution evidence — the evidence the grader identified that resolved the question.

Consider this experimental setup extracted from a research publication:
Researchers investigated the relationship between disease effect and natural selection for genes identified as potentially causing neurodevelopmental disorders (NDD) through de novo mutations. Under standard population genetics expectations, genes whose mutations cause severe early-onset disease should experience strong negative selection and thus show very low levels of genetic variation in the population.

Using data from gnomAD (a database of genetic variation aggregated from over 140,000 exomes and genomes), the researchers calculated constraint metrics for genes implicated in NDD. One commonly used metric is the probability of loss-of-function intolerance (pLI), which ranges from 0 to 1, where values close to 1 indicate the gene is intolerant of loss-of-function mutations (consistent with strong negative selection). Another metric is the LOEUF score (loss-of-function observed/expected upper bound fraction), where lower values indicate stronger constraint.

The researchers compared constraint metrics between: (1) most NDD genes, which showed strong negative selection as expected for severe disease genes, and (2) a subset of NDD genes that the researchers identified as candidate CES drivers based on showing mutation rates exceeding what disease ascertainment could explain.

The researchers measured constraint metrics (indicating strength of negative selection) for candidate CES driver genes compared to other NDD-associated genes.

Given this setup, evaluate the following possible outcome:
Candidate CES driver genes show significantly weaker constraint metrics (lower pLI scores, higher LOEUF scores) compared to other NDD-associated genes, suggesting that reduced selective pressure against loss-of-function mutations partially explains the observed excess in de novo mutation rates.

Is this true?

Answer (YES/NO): NO